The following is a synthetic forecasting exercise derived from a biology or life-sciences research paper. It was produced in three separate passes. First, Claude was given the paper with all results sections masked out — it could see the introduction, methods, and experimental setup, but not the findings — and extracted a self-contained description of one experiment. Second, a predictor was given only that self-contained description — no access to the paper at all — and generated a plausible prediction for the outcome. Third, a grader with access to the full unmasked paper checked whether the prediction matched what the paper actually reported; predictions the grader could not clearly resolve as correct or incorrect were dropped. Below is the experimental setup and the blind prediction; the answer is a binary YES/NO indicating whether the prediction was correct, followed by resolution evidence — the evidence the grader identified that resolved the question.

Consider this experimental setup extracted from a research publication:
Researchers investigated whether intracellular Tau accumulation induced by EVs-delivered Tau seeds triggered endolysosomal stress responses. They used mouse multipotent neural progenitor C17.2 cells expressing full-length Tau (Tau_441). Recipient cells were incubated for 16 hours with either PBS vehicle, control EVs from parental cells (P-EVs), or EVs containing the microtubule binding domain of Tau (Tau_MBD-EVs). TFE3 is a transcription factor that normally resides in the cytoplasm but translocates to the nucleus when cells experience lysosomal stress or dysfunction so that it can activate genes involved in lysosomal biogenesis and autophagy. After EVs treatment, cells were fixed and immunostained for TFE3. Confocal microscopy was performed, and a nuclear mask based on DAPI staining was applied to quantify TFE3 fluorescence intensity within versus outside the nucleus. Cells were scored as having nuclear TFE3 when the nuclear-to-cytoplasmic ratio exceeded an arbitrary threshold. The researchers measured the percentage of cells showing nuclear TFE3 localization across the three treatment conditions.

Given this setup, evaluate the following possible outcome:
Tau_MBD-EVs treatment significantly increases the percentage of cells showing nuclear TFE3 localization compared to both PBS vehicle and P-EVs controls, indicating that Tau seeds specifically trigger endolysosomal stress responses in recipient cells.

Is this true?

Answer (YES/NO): YES